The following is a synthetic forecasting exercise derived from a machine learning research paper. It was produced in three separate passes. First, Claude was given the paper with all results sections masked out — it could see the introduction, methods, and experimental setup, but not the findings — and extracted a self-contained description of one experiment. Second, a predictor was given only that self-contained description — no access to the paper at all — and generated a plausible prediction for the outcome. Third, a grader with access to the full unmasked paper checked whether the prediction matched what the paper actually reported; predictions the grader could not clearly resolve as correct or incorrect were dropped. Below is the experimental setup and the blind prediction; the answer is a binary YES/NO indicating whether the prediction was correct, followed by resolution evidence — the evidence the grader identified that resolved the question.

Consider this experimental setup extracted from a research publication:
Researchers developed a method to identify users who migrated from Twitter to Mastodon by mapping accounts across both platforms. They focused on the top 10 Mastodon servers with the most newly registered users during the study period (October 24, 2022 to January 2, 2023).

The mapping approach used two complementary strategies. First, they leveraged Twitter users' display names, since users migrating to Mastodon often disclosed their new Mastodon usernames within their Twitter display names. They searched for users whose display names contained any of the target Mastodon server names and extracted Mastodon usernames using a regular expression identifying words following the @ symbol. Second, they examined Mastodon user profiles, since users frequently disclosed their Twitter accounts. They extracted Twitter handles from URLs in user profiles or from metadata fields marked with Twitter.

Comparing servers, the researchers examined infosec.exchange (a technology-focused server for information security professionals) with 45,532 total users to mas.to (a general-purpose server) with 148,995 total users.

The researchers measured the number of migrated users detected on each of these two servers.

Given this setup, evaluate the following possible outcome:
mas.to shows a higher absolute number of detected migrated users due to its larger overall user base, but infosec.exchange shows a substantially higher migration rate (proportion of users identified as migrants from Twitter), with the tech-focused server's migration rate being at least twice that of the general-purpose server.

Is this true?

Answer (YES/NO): YES